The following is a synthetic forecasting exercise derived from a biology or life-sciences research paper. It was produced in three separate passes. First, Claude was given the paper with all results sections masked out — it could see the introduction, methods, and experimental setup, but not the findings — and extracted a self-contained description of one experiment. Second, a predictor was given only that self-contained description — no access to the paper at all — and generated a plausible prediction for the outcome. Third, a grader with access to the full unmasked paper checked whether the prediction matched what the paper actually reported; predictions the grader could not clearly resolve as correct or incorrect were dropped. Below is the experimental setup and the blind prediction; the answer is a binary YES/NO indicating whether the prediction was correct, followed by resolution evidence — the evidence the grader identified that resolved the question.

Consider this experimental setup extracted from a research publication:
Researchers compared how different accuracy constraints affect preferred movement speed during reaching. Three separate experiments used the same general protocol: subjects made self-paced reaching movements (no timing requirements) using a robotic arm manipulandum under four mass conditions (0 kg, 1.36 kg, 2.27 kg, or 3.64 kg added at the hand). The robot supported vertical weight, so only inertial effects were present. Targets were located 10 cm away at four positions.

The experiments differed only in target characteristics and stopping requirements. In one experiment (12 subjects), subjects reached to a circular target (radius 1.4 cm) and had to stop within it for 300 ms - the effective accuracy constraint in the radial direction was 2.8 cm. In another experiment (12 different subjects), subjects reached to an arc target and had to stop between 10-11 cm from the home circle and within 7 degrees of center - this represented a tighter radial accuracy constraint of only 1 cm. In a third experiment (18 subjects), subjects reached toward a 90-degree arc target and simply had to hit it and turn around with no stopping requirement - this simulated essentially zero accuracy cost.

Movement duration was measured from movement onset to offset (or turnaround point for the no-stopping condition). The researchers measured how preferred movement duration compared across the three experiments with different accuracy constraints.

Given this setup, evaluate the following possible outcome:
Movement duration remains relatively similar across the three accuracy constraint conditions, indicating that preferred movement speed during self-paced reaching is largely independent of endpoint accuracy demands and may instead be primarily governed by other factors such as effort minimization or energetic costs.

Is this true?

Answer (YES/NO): NO